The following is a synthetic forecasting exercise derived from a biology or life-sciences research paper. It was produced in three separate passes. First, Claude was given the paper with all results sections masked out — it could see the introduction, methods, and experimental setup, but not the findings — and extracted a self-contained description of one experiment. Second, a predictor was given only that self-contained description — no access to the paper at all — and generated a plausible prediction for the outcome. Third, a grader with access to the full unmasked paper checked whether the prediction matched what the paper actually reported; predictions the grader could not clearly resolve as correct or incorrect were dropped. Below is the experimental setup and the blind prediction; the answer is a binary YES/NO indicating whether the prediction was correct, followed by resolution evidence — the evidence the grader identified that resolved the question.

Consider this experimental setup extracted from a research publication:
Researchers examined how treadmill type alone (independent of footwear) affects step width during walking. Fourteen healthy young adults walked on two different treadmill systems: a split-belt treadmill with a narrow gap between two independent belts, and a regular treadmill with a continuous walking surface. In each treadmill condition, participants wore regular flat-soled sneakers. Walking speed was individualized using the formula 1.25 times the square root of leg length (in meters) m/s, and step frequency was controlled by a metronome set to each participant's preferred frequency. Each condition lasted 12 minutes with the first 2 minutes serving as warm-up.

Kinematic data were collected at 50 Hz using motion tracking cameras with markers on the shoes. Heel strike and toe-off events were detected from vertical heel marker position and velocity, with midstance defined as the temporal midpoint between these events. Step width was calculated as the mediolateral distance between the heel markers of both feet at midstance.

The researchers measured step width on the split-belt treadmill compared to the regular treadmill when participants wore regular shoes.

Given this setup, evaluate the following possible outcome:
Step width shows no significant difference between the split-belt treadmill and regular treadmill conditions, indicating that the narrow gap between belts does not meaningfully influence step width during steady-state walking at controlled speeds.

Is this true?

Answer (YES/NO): NO